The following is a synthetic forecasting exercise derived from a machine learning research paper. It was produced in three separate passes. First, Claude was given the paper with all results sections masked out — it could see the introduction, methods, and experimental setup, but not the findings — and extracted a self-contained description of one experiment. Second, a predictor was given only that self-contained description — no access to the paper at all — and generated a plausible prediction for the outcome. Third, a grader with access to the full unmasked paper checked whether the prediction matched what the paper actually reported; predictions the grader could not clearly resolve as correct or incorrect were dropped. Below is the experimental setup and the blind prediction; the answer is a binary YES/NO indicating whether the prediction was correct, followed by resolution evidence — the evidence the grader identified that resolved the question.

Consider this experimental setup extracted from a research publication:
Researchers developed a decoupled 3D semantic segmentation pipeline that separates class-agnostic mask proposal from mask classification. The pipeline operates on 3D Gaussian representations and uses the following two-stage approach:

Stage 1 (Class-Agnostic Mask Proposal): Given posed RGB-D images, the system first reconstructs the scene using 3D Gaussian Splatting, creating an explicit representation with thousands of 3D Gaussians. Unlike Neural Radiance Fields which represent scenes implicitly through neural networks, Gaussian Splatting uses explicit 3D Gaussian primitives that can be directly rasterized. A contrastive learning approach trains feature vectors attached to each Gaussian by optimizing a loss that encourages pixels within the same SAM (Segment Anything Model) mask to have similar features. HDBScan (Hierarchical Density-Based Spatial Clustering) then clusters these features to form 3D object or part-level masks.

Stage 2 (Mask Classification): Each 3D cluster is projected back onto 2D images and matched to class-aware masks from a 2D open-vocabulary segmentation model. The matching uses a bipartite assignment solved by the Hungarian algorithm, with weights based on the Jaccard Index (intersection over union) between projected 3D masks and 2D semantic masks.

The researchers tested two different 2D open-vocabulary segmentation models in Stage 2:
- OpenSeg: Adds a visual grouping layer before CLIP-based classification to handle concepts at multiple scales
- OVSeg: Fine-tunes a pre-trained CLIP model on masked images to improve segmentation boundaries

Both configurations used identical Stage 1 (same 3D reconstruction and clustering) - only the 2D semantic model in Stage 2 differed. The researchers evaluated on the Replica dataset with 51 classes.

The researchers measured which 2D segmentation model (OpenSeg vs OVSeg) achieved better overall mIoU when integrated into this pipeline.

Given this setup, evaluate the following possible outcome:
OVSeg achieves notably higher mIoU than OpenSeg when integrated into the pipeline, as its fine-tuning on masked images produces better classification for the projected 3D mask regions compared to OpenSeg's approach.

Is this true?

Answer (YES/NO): YES